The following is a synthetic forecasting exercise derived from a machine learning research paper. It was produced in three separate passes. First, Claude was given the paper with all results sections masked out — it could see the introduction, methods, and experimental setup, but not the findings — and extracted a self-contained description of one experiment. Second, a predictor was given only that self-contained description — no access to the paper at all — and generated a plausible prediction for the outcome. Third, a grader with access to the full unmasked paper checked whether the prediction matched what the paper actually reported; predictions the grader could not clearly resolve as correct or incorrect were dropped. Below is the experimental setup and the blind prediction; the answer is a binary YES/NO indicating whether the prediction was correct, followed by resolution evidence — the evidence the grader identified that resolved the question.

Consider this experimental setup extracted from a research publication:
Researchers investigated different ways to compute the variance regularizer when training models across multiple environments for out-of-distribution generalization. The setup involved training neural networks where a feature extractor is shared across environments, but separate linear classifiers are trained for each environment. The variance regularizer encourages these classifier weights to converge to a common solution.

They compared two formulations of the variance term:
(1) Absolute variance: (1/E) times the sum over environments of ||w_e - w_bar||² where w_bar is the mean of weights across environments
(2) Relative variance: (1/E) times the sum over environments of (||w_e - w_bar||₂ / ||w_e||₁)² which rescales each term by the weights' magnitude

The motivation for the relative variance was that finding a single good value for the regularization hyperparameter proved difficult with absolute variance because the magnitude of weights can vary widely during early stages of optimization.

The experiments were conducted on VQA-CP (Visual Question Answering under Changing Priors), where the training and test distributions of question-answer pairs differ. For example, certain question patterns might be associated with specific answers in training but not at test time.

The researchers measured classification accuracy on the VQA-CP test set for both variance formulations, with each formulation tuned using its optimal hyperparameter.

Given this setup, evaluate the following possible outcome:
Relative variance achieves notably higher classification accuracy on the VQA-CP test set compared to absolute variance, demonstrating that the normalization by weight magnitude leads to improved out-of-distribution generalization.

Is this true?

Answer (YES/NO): NO